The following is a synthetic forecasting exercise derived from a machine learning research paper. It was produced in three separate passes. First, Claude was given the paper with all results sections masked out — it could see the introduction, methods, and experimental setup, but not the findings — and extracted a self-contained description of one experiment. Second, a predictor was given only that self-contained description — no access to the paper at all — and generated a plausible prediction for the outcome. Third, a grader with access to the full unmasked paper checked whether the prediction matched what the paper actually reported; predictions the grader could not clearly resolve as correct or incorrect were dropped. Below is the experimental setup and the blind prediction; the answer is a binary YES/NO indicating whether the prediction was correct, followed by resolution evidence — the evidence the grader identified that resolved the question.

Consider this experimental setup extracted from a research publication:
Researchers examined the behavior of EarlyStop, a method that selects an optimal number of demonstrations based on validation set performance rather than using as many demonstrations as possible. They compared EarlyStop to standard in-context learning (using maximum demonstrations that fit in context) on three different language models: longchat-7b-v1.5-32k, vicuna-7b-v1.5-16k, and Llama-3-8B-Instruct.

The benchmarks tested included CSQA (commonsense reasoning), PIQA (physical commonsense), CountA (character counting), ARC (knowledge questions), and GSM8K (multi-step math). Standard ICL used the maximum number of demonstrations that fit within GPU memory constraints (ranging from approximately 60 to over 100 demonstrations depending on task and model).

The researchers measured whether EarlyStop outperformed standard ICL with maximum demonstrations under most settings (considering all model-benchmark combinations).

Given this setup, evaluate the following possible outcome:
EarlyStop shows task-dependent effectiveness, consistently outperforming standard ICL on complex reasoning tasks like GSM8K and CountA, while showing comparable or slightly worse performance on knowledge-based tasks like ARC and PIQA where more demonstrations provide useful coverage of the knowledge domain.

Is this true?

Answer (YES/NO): NO